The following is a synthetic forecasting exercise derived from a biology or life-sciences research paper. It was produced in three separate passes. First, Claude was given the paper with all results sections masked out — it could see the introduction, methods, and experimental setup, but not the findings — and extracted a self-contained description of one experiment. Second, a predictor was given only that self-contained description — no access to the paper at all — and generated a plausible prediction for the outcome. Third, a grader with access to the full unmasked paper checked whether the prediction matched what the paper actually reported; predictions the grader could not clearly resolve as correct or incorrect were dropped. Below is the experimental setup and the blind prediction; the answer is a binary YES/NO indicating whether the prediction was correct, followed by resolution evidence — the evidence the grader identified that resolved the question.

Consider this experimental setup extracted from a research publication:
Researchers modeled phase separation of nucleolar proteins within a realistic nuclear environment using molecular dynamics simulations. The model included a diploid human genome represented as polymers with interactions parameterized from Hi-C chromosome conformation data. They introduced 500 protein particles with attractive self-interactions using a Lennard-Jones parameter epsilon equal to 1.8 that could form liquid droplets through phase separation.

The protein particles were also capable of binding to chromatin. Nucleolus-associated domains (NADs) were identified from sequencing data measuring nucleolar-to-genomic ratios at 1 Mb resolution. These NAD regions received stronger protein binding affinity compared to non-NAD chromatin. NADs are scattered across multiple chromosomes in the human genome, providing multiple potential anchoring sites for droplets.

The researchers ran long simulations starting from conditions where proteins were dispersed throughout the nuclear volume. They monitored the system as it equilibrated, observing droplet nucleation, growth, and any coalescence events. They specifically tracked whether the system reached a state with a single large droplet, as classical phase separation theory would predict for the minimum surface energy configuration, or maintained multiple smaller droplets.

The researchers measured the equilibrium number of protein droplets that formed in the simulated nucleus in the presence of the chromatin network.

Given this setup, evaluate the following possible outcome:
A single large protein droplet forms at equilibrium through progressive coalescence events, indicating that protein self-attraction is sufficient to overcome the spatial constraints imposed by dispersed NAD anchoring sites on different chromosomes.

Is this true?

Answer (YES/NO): NO